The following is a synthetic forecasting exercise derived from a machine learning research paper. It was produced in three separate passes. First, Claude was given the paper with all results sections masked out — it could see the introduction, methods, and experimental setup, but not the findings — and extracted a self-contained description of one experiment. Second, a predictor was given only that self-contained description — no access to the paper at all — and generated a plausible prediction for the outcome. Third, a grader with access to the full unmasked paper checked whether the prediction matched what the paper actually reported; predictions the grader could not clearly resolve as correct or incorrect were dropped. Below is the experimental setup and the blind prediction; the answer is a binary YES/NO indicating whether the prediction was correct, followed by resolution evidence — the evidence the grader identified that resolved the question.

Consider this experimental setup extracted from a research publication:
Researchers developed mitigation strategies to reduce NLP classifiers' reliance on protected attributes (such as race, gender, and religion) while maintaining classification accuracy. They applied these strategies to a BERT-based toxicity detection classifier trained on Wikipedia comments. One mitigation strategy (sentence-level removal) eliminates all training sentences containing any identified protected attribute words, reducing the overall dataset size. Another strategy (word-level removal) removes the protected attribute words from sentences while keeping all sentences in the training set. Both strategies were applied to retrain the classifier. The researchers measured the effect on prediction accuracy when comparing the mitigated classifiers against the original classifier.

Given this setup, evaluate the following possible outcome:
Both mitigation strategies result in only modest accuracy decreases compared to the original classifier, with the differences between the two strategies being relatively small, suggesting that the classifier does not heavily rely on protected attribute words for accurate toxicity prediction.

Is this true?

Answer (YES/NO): NO